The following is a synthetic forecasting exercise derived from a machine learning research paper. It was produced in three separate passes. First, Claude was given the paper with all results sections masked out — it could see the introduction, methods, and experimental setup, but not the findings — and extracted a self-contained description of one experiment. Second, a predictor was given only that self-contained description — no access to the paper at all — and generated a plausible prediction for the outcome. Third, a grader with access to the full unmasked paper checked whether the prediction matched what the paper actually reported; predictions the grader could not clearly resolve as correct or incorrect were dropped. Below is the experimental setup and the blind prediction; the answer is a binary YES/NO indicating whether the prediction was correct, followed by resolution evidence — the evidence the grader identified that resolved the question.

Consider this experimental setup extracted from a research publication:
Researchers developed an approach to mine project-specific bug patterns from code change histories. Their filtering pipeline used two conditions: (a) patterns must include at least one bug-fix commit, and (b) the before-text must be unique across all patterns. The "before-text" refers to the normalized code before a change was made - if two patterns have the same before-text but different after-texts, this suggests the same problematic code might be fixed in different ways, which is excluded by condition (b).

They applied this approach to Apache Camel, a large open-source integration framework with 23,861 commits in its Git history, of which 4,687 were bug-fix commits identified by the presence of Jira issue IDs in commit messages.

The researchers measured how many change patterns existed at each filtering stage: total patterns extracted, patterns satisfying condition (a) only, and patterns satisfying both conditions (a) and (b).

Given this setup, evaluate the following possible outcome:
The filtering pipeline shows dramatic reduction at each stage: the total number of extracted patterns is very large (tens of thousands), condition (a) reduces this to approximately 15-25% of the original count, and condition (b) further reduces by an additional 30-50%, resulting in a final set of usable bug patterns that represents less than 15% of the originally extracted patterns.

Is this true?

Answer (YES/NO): NO